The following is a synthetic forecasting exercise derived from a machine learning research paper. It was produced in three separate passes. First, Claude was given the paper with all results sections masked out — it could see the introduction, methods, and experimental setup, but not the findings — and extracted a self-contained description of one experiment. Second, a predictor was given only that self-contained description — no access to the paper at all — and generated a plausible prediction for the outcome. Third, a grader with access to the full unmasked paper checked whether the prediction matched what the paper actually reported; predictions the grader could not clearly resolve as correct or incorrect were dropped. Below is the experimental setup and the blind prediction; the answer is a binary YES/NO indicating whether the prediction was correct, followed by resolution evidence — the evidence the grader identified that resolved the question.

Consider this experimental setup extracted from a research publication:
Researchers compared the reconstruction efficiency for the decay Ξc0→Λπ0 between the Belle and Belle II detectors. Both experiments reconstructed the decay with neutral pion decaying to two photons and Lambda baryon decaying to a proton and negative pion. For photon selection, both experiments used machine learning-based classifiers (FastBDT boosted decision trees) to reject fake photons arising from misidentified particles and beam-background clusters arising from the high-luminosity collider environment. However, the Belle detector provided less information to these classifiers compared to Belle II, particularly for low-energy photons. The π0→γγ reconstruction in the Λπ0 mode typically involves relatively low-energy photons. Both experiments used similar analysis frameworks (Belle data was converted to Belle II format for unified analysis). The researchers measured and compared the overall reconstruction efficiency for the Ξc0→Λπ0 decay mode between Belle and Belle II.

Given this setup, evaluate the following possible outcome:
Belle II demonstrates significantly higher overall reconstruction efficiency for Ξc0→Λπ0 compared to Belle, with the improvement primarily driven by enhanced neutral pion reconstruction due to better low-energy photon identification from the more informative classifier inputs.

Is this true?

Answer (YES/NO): YES